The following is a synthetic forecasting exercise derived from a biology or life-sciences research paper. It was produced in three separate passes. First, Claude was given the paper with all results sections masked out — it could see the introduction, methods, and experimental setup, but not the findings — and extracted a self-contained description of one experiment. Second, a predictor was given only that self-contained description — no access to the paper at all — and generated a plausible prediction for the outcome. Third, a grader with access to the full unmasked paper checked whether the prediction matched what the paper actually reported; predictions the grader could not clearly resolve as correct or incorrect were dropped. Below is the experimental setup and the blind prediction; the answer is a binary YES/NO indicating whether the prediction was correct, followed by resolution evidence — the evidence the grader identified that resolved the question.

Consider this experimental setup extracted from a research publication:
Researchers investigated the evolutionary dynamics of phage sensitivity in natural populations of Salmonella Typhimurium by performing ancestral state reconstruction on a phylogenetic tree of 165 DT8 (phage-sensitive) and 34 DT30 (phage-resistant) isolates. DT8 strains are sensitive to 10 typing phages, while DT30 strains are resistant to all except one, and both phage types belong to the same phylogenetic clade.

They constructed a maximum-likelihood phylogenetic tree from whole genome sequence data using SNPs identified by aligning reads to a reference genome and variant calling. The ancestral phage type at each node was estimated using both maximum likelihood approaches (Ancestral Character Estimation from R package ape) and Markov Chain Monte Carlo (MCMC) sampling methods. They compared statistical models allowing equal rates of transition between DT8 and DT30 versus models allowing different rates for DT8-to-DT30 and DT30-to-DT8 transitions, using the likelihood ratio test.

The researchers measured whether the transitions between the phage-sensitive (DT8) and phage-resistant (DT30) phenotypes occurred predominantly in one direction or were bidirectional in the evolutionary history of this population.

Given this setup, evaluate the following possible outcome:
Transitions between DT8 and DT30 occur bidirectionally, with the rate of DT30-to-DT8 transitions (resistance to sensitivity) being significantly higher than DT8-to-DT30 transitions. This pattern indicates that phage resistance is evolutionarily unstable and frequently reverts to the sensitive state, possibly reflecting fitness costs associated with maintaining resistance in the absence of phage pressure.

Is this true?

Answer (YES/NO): NO